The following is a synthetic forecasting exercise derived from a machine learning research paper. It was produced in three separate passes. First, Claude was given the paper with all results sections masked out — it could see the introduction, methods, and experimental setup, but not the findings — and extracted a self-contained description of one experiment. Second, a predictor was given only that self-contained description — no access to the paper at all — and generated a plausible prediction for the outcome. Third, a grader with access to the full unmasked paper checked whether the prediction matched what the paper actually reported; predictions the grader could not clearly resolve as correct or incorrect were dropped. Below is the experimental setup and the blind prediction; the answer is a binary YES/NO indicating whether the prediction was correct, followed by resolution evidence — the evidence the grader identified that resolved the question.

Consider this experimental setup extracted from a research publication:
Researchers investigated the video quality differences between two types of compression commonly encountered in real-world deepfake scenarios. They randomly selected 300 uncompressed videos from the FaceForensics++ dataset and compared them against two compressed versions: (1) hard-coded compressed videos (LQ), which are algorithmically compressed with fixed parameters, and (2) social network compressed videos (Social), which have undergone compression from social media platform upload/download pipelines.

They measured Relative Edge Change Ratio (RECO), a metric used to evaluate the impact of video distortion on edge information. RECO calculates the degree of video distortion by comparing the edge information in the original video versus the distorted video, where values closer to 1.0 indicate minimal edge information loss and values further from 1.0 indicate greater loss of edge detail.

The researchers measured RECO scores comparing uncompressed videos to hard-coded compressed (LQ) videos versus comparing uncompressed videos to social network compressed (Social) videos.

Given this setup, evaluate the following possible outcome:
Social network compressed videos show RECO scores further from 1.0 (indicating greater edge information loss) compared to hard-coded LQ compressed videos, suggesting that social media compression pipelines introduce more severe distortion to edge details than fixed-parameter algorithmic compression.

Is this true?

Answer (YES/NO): NO